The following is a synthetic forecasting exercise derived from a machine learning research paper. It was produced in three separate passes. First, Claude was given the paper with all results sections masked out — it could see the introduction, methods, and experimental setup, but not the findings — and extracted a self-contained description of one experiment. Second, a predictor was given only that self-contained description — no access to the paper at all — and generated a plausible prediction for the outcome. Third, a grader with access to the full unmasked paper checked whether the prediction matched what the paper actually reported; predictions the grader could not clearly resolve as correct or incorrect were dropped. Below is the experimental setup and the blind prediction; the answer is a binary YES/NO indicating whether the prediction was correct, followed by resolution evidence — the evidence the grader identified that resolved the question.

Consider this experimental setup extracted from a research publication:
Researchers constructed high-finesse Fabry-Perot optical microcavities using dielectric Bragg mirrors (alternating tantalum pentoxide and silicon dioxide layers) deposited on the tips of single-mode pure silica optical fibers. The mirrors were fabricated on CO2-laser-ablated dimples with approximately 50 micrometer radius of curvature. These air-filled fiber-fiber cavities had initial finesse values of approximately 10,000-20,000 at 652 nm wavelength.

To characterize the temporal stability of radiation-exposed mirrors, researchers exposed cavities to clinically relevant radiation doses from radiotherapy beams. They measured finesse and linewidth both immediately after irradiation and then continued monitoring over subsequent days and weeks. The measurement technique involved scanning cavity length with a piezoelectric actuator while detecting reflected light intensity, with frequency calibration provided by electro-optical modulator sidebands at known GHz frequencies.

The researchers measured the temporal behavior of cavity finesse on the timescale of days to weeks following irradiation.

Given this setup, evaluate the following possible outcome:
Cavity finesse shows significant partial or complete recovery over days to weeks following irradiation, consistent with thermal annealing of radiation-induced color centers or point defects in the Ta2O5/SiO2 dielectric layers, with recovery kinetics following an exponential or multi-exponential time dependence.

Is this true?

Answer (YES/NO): NO